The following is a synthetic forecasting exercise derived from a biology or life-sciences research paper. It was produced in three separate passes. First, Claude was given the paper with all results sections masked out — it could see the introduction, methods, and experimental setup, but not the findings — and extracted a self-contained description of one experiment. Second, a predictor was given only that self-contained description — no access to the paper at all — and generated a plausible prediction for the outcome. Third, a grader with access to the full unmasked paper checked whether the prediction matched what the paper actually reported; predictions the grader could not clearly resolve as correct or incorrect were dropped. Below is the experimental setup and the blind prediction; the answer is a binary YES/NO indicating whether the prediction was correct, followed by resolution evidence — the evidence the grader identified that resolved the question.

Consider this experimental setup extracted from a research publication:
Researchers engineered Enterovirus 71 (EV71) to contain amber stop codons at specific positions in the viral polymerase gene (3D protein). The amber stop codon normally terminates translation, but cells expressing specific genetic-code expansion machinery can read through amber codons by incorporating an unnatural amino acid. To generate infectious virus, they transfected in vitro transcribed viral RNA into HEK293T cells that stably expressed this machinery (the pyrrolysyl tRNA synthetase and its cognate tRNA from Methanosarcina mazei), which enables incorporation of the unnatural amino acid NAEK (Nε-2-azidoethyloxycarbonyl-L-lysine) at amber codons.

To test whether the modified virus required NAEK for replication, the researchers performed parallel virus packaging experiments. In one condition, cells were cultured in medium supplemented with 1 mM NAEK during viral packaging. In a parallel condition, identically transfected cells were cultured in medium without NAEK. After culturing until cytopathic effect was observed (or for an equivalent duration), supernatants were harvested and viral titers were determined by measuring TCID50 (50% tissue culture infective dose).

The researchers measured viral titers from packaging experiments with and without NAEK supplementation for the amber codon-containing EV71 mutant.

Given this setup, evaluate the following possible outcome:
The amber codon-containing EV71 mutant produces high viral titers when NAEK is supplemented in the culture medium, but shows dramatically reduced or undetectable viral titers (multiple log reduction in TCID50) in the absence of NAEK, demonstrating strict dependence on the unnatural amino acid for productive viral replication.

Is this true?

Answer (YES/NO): YES